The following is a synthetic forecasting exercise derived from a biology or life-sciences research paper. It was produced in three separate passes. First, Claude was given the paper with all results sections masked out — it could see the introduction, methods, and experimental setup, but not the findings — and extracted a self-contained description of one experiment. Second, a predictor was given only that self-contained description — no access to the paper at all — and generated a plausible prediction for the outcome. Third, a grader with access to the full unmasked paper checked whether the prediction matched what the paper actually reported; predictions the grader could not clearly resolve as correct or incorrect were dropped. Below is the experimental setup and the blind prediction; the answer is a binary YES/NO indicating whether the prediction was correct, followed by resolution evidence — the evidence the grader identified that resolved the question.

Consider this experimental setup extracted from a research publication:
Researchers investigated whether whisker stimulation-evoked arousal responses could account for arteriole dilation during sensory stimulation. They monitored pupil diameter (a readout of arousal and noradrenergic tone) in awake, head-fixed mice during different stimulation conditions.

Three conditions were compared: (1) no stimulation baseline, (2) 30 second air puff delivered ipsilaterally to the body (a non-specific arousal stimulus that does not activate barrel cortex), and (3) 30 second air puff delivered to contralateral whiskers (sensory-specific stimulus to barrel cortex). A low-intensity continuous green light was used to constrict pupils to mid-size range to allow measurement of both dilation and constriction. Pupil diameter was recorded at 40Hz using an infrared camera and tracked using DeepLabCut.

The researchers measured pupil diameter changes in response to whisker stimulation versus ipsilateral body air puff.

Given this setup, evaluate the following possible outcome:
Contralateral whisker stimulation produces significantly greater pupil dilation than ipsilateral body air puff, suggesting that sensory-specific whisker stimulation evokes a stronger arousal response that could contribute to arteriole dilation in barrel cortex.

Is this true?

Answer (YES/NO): NO